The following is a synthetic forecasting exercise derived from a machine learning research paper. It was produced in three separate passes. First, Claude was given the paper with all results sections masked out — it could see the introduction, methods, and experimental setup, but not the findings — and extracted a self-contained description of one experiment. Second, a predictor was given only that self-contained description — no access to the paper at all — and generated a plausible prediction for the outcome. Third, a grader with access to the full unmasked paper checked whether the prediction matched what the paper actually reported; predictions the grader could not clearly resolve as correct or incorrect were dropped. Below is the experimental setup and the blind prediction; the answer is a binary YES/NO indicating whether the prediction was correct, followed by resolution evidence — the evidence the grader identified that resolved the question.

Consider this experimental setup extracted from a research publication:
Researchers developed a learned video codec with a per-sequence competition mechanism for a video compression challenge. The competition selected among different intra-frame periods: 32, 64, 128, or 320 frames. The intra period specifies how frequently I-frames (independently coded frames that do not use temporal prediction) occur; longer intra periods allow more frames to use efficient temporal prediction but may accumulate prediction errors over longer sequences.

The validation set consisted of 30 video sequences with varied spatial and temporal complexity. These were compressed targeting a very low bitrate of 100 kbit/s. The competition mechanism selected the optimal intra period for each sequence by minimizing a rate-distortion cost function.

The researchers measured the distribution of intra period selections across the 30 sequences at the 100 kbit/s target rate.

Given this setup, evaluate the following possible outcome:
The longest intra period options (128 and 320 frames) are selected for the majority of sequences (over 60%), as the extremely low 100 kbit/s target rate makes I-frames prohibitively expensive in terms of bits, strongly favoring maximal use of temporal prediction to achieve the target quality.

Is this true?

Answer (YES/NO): YES